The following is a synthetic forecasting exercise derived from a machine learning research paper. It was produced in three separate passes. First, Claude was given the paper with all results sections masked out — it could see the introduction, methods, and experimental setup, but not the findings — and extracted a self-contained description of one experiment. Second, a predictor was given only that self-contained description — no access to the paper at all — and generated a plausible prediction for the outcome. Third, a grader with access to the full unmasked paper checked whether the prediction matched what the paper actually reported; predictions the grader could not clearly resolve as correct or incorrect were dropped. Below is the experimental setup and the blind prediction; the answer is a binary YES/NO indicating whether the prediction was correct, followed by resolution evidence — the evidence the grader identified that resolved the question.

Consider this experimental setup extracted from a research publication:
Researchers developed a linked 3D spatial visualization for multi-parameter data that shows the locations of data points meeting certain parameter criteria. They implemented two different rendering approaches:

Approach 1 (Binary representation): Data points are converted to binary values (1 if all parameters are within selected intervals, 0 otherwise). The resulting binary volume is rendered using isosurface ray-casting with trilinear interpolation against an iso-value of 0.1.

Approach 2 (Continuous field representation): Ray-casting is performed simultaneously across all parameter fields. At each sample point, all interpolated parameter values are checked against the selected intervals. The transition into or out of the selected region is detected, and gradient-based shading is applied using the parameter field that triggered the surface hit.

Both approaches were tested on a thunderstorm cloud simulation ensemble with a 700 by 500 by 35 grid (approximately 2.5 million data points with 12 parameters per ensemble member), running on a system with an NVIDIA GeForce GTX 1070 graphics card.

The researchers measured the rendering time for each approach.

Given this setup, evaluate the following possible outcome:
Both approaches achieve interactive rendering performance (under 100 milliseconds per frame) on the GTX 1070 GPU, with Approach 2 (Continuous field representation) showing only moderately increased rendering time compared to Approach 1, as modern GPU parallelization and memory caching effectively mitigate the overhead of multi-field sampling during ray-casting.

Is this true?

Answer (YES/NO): NO